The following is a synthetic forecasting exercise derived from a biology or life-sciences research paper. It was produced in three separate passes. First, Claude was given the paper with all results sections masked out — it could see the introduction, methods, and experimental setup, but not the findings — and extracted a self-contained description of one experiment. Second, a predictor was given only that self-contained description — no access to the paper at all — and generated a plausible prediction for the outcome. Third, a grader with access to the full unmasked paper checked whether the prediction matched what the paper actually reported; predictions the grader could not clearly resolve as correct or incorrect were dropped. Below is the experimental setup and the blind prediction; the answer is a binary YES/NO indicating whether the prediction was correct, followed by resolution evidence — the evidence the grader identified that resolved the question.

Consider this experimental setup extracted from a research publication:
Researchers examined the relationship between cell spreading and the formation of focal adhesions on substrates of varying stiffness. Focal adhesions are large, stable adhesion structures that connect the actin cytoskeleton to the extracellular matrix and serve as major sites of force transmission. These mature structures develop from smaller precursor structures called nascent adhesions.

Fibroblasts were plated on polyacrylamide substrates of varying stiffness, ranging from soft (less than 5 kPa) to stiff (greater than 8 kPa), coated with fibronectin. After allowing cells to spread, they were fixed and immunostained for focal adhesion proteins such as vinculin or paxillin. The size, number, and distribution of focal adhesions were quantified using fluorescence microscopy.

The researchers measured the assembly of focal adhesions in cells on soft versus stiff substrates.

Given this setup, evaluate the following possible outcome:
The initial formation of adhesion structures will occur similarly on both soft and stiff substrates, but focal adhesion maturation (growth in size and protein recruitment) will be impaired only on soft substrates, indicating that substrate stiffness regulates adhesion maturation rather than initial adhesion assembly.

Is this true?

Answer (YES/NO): NO